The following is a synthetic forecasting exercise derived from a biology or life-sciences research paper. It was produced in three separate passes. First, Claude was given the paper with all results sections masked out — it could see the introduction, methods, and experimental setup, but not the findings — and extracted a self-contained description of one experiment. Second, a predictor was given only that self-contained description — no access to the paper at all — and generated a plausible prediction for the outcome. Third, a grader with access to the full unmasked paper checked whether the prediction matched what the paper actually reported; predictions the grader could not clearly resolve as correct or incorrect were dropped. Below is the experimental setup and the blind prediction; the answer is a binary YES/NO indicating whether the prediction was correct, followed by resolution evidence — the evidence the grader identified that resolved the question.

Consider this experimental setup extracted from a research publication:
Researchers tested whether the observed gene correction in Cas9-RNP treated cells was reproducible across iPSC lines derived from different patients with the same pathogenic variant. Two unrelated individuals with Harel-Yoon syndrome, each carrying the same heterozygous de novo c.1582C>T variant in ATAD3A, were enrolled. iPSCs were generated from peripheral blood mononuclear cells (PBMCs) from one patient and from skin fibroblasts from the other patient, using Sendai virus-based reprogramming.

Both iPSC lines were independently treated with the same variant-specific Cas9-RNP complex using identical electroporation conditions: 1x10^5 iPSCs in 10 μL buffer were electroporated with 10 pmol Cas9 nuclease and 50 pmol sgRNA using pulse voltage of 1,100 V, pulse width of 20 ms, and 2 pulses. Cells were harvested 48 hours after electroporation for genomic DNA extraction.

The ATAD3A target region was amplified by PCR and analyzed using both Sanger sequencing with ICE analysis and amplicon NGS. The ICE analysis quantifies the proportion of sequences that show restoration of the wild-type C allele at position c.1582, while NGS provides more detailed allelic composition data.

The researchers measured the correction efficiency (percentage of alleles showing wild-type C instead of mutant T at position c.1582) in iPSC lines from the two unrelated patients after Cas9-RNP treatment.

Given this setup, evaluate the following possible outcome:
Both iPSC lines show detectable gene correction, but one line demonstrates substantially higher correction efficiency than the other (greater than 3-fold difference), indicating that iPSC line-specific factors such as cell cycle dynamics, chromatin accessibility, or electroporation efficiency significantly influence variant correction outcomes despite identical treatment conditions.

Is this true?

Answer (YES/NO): NO